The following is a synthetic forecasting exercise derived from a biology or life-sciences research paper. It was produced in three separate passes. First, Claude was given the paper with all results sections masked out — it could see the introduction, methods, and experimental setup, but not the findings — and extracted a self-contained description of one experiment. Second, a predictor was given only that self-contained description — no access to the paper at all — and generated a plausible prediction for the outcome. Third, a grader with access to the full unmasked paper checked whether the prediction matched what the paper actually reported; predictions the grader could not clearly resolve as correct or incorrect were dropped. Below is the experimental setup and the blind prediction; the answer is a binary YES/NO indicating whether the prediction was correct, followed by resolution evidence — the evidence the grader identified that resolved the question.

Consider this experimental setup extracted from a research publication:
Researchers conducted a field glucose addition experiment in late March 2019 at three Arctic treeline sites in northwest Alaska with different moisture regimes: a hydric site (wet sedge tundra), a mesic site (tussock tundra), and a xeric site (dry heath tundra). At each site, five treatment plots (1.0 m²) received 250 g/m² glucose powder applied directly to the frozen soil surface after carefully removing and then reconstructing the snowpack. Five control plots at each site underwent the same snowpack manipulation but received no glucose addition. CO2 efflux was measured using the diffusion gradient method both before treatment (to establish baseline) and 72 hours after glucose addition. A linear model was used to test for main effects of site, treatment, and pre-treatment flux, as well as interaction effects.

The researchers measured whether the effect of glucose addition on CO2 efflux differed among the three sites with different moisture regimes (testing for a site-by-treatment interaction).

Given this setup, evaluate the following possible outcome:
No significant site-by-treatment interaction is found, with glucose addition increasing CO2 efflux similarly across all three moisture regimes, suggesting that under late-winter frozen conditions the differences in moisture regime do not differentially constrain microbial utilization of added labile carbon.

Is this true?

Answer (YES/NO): YES